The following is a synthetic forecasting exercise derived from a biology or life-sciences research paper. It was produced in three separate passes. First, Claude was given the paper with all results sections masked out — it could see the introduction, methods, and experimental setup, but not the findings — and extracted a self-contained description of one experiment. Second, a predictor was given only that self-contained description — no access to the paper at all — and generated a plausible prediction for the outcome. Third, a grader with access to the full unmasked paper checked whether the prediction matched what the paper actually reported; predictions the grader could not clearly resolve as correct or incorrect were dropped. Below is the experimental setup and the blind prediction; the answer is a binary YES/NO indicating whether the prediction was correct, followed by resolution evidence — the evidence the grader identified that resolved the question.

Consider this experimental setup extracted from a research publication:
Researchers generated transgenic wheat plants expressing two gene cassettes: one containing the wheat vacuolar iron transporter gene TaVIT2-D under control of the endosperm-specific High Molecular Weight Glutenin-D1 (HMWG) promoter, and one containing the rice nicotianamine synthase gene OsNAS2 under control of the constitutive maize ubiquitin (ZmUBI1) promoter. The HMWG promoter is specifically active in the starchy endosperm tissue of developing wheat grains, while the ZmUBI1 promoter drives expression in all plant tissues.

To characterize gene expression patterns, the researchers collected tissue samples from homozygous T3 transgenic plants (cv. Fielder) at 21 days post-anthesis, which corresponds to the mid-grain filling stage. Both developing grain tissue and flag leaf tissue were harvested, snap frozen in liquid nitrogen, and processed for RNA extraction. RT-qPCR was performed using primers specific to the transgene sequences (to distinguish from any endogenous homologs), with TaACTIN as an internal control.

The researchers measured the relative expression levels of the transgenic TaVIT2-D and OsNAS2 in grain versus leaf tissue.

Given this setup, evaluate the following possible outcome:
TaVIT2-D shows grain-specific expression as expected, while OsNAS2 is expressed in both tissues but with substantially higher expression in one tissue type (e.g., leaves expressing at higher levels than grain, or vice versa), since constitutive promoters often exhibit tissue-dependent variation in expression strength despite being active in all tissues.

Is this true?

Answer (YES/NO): NO